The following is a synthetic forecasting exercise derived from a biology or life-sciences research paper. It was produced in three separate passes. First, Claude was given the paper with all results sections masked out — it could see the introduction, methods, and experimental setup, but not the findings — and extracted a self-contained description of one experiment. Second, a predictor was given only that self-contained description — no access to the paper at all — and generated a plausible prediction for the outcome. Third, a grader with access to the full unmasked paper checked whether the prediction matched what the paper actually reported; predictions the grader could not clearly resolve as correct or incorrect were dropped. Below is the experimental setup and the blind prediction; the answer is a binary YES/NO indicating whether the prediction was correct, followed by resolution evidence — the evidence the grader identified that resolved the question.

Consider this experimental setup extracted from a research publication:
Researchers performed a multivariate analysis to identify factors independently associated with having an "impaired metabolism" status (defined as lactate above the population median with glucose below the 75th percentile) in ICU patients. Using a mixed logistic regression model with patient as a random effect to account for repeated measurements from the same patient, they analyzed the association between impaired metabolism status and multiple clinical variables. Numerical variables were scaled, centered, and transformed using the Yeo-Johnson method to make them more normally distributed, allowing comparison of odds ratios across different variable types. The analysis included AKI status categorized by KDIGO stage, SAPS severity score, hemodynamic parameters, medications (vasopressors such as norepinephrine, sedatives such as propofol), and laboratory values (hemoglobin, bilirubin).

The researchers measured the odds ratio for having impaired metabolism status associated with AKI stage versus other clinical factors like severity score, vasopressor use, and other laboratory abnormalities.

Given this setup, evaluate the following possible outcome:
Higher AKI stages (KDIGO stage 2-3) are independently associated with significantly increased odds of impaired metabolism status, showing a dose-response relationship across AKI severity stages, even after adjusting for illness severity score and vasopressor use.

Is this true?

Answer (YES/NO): YES